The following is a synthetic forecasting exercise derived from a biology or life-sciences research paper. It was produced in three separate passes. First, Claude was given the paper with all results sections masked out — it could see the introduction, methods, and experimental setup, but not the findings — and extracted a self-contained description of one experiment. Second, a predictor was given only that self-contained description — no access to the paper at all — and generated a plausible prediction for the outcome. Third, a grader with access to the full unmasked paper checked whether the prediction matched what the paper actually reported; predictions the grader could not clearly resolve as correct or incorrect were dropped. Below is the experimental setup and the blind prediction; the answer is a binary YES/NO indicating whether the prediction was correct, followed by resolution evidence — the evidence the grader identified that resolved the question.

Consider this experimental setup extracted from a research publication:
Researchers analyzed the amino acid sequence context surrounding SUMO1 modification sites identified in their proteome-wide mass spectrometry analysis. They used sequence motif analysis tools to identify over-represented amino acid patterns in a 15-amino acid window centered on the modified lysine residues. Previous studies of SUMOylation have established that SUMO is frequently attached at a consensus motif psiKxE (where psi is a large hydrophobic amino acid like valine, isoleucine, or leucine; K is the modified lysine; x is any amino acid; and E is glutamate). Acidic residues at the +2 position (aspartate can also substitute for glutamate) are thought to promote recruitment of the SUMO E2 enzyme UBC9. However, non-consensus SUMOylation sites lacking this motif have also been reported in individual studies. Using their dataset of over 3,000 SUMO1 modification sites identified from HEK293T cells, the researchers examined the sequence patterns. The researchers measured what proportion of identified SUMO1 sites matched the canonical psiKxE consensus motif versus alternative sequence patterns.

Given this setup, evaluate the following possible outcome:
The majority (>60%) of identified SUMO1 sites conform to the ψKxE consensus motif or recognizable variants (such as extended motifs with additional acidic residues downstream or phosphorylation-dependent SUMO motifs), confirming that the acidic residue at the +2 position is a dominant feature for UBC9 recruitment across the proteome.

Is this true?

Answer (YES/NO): NO